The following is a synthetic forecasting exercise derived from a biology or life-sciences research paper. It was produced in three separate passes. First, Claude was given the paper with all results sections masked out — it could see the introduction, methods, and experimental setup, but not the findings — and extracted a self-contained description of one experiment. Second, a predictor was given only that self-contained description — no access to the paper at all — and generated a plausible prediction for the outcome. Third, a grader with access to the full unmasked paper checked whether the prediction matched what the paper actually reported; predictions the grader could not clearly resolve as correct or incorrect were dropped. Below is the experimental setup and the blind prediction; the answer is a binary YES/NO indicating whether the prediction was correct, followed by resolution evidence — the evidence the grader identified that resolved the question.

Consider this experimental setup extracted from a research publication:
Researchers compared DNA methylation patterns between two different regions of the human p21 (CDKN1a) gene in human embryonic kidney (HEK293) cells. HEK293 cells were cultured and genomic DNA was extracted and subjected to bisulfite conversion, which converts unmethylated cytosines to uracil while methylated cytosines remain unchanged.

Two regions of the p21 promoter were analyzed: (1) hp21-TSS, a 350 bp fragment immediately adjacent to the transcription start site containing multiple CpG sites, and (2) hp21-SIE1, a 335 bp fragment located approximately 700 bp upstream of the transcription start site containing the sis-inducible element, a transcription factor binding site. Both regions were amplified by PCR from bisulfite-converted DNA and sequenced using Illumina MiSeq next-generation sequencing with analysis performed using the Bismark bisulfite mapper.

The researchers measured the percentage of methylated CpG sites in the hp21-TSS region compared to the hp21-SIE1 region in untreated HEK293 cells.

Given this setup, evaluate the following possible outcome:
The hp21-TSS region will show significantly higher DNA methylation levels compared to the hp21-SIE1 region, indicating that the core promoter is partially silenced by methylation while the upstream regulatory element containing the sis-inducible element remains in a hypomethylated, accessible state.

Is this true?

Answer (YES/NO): NO